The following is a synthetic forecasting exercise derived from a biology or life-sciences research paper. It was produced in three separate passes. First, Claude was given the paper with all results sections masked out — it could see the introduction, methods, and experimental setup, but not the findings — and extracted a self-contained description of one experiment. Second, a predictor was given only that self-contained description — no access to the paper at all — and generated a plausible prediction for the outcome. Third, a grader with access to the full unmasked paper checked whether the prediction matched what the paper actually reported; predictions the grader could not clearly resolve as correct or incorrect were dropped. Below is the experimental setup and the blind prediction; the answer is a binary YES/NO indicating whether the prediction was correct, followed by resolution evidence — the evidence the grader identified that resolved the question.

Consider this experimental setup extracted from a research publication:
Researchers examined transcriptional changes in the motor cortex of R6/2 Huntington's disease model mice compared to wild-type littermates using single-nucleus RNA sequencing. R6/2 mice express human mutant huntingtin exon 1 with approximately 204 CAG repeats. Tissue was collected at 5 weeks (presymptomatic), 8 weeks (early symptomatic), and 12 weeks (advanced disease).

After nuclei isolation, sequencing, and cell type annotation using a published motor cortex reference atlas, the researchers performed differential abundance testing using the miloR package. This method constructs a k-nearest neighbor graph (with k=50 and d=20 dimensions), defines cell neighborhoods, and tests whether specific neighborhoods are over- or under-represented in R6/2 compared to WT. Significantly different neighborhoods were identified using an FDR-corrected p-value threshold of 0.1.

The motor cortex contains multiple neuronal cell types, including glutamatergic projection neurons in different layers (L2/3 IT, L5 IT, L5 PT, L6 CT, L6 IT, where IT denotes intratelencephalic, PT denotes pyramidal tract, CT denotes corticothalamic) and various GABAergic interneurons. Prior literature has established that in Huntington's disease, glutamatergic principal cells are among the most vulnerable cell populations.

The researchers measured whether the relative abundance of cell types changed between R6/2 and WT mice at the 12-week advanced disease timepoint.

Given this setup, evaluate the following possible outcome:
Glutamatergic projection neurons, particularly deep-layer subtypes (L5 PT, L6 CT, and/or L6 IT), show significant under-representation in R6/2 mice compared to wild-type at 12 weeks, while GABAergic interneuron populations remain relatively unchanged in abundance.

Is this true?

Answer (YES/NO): NO